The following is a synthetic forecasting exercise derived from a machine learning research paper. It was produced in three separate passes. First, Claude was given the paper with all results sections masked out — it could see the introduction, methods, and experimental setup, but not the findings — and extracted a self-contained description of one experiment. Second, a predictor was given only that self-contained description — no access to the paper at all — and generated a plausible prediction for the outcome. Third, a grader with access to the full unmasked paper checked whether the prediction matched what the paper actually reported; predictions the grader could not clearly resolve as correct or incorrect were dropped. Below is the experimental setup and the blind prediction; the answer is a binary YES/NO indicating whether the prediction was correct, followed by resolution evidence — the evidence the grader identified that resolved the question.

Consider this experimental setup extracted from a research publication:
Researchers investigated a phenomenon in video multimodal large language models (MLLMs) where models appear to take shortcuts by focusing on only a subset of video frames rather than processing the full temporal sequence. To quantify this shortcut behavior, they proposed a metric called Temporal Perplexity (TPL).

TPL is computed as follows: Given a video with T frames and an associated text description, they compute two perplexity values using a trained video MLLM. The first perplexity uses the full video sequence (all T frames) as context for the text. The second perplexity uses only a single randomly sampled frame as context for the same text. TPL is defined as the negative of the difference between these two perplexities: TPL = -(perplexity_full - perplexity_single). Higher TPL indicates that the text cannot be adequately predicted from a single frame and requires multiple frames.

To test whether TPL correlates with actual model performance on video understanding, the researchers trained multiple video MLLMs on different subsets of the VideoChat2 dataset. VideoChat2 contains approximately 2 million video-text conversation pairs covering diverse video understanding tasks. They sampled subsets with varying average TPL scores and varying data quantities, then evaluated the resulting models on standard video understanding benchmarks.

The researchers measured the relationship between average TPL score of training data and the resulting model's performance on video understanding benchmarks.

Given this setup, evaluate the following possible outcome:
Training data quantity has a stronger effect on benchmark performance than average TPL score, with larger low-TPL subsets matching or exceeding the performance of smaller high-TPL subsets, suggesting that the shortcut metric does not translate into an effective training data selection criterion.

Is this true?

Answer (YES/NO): NO